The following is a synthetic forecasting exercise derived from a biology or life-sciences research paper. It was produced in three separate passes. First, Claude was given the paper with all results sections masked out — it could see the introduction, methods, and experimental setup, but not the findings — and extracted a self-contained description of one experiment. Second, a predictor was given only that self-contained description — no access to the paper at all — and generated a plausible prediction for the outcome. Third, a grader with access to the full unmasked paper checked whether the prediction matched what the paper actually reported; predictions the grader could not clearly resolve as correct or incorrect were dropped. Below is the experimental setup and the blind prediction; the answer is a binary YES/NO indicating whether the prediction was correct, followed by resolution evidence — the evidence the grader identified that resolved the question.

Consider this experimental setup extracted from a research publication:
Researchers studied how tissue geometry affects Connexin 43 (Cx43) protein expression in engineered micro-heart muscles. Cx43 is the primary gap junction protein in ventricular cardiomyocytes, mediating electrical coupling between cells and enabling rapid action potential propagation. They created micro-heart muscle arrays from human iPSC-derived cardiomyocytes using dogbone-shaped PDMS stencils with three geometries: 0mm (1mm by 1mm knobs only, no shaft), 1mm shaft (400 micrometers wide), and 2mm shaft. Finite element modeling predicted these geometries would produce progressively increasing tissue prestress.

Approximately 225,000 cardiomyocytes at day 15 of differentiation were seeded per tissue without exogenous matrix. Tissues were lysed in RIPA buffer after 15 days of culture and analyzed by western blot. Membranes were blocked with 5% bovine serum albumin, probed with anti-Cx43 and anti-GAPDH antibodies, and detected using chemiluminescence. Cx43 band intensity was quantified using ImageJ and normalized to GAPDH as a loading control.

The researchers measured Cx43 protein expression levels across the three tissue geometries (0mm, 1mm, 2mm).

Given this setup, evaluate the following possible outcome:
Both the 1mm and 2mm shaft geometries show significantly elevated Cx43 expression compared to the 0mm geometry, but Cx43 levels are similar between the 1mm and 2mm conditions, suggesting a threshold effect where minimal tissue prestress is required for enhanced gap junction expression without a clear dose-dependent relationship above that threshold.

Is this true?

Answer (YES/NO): NO